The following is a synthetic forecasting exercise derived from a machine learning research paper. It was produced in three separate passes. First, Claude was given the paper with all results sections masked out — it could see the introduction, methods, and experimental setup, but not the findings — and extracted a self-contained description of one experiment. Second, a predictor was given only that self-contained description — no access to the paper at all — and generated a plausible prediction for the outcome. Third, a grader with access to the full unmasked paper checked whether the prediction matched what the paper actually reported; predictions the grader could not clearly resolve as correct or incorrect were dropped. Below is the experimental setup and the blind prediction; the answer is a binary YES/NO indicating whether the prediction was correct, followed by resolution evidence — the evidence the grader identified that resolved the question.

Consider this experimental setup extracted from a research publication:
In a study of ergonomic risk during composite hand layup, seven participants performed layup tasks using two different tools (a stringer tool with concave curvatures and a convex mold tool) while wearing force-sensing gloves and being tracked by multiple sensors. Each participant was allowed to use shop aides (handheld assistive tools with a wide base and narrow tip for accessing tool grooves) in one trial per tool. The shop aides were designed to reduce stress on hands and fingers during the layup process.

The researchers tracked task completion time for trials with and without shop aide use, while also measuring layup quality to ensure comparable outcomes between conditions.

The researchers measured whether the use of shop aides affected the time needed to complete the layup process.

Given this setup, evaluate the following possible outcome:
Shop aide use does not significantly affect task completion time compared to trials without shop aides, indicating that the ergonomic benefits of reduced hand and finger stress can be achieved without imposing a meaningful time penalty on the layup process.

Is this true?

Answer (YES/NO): NO